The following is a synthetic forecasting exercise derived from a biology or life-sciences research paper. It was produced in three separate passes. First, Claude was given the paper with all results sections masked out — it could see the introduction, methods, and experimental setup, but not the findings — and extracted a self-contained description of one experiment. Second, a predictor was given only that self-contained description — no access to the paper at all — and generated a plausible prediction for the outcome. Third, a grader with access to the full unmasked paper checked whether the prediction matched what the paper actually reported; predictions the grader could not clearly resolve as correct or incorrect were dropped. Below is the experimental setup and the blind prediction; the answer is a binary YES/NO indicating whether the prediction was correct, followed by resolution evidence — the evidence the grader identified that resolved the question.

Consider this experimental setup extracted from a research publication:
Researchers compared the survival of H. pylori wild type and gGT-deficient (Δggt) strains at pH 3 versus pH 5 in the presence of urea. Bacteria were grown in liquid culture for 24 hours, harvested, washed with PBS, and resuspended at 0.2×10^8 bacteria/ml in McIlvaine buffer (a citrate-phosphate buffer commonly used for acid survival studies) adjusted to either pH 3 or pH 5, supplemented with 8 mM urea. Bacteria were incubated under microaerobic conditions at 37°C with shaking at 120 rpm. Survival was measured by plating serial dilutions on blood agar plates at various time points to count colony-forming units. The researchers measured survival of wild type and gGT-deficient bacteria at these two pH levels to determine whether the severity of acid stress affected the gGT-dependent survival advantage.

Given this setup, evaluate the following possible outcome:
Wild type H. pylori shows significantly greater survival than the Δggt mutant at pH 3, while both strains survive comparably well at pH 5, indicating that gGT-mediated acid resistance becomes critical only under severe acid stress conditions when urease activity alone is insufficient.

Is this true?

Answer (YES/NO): YES